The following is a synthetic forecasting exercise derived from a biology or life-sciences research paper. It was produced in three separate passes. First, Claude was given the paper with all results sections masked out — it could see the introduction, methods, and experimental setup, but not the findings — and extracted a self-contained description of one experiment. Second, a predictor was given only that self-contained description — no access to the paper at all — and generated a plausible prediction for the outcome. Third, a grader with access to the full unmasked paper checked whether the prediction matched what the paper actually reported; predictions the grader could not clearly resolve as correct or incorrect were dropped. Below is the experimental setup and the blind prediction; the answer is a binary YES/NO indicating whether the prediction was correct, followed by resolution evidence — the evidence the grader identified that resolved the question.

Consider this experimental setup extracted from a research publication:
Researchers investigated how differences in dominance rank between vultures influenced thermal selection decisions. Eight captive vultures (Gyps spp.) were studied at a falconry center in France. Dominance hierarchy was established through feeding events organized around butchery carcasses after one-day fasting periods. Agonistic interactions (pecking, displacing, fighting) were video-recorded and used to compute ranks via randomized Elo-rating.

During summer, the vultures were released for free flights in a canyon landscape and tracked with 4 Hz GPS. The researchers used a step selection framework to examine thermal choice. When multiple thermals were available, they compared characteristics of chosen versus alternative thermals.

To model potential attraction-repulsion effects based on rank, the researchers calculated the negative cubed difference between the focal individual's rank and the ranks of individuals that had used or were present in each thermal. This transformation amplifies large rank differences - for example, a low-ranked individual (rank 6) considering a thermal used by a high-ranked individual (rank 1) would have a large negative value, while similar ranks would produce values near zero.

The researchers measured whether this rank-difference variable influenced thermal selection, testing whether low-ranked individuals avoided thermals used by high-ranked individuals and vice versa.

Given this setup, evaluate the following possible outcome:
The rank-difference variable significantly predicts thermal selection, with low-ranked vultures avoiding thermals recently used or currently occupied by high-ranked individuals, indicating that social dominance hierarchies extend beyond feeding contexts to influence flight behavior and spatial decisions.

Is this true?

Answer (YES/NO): NO